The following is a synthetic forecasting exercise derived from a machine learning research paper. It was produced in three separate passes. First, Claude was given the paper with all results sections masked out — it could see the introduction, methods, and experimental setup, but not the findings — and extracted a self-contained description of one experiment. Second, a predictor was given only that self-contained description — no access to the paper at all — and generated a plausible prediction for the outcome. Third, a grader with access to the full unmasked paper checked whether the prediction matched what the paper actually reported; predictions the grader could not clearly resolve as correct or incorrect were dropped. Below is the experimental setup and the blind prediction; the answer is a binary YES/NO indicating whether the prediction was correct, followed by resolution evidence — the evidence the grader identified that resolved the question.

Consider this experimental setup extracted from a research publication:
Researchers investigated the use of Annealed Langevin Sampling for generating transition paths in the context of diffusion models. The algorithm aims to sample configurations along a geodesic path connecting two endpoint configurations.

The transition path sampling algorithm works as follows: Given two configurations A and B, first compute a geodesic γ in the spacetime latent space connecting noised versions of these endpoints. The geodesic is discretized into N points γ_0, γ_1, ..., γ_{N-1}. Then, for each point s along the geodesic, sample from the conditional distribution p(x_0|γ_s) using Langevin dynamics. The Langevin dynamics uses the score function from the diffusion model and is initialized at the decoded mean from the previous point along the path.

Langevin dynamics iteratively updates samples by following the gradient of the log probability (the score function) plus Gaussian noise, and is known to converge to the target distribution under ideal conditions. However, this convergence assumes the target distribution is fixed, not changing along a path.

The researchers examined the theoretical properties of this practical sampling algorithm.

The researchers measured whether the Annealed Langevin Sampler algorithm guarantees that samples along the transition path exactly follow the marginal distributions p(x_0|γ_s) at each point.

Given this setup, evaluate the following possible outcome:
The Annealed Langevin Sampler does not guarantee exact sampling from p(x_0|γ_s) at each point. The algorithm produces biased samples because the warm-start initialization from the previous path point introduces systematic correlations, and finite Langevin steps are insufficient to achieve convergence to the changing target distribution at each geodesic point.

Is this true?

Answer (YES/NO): NO